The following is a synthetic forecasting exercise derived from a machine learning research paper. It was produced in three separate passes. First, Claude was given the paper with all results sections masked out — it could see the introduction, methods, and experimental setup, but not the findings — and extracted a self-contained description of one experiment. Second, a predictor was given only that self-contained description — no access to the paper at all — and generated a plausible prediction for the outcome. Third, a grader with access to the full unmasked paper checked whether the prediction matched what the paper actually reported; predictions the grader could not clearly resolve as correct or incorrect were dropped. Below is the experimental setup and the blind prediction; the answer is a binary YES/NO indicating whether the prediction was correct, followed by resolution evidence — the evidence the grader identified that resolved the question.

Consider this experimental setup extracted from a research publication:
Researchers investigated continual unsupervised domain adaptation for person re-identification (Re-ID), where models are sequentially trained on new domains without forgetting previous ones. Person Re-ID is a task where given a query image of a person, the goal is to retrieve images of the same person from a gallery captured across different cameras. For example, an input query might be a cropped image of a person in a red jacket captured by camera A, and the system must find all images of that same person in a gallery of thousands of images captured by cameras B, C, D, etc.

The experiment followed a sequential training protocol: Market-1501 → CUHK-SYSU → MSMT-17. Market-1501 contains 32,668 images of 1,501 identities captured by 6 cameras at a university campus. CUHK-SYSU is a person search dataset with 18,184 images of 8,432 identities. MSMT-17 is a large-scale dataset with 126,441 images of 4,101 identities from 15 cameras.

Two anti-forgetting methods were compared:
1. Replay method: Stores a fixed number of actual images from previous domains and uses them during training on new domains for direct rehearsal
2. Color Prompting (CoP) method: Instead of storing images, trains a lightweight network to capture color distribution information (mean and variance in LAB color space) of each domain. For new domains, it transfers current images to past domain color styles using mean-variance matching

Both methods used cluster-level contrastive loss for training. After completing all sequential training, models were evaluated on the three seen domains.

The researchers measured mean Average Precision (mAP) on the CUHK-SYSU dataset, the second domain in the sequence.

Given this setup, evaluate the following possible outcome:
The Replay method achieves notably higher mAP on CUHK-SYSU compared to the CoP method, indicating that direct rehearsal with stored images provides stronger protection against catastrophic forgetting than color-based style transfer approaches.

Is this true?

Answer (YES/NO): NO